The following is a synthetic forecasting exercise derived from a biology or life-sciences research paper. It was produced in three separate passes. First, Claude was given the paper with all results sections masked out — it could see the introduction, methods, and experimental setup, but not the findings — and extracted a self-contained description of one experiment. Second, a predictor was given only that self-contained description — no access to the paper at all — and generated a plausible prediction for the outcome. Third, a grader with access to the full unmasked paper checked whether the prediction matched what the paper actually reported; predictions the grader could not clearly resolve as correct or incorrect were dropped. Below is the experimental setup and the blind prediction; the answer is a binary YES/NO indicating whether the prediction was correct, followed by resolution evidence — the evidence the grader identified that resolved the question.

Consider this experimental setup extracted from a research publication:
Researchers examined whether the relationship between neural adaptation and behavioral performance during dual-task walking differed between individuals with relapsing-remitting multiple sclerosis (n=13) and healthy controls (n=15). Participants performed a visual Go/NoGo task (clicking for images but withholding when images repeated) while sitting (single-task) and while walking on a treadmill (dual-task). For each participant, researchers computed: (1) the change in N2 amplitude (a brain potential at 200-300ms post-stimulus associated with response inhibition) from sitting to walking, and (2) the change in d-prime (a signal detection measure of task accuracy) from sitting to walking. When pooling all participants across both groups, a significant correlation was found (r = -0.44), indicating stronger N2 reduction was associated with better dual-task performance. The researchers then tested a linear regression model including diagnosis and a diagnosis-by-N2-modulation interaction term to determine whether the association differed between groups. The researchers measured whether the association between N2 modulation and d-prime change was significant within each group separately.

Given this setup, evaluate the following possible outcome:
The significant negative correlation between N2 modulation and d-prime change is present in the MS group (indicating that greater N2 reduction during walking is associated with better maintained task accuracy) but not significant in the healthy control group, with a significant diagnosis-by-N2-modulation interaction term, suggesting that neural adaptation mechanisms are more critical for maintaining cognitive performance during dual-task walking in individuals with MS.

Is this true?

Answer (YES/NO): NO